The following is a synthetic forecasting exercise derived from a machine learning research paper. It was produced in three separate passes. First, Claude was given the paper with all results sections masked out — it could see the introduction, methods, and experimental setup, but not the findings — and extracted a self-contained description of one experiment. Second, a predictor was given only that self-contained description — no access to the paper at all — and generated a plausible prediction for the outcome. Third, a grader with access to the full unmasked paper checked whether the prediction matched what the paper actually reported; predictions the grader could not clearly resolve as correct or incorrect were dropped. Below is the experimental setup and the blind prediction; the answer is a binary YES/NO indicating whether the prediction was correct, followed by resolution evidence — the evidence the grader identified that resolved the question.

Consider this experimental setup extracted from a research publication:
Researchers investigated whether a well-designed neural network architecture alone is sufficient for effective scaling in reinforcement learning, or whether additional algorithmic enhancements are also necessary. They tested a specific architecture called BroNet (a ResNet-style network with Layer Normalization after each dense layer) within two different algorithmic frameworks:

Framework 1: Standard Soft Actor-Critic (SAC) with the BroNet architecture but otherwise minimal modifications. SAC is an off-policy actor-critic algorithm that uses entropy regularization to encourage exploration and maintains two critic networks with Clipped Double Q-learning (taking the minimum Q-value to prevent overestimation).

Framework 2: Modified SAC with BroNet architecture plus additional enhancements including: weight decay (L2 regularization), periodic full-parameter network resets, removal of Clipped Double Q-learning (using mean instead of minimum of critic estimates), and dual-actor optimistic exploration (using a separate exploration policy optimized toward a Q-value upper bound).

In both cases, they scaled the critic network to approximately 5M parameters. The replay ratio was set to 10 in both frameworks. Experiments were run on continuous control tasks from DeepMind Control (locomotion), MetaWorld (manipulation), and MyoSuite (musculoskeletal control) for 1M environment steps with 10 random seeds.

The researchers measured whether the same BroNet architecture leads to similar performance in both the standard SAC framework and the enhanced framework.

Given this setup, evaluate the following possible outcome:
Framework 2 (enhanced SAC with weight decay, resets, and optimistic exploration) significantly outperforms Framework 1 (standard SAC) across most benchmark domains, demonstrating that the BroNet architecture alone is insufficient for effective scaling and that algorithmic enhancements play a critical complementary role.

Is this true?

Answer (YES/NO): YES